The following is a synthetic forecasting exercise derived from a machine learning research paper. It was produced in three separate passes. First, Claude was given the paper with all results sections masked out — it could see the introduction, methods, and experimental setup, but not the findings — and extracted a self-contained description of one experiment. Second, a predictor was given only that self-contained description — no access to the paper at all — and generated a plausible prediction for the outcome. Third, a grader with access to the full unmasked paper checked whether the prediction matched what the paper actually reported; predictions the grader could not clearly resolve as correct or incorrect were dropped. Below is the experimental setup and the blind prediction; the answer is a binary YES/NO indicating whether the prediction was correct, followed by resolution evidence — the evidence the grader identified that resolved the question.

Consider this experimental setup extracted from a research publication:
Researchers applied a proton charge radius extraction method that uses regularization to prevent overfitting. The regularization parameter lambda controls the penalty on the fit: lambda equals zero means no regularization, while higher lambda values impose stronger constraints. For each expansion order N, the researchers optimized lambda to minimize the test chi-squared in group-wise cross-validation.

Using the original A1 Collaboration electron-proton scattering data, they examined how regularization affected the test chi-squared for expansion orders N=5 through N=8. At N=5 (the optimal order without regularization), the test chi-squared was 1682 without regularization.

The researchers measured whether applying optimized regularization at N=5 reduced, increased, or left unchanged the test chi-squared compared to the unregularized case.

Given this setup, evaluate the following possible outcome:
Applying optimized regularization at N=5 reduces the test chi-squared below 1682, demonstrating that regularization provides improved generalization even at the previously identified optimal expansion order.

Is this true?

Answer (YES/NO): YES